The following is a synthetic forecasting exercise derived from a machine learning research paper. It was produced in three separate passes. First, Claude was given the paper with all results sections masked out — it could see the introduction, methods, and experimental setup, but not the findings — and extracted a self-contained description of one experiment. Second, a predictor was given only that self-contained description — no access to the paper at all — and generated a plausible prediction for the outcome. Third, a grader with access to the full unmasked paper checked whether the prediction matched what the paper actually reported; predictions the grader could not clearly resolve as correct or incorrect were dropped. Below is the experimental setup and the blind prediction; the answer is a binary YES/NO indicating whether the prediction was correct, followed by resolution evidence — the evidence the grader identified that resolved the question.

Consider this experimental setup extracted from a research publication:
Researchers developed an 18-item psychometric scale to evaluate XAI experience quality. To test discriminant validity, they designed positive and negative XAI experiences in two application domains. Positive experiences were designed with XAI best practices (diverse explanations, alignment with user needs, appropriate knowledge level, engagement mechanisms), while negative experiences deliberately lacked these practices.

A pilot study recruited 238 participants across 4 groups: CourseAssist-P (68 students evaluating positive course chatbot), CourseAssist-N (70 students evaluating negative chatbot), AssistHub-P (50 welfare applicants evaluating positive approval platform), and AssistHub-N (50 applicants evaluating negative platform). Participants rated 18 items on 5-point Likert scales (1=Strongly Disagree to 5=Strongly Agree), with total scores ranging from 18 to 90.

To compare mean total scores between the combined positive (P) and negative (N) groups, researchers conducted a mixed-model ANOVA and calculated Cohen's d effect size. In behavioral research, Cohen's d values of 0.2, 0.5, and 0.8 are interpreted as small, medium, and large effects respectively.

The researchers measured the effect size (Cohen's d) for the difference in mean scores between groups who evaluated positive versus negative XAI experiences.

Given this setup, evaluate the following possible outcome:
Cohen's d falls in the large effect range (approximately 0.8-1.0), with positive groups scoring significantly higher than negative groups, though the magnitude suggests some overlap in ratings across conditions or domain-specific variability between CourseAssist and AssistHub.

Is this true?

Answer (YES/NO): NO